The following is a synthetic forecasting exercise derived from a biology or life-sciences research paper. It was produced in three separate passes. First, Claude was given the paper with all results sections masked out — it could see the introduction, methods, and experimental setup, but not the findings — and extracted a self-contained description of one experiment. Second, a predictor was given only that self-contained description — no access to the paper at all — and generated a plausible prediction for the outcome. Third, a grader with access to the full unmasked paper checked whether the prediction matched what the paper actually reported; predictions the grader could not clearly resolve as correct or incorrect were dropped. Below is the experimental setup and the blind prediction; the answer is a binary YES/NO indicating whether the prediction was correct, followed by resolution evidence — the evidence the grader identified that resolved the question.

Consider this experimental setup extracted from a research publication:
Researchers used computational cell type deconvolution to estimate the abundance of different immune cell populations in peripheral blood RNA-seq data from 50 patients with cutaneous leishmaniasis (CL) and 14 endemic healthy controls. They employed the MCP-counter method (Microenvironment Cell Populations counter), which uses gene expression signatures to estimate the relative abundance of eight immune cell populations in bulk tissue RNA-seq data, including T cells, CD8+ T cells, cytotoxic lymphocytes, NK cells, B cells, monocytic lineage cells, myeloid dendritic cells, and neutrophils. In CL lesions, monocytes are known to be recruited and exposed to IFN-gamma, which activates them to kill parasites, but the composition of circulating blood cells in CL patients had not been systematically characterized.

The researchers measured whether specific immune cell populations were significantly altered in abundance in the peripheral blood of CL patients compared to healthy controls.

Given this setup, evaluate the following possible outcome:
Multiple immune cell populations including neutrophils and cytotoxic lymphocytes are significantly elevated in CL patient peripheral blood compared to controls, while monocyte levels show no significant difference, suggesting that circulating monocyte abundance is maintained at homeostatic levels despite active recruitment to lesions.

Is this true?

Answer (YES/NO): NO